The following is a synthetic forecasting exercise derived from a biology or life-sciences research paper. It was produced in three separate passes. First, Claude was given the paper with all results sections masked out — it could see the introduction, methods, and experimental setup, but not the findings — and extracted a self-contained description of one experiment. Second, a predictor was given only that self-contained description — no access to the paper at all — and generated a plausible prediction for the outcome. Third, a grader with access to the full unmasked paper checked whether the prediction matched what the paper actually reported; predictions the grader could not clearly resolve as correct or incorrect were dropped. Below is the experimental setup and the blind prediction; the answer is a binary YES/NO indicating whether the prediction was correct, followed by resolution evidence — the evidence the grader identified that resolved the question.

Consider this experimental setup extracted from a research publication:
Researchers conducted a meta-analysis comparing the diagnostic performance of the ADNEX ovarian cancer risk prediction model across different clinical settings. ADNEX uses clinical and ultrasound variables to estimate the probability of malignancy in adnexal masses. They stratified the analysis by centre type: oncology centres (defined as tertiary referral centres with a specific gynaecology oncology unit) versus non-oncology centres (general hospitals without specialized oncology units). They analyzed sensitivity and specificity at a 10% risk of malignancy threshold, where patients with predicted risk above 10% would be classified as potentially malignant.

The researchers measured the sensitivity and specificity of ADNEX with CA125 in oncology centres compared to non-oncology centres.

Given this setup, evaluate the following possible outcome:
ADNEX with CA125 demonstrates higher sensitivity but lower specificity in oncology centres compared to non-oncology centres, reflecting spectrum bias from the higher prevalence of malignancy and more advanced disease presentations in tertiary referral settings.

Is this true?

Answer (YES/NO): YES